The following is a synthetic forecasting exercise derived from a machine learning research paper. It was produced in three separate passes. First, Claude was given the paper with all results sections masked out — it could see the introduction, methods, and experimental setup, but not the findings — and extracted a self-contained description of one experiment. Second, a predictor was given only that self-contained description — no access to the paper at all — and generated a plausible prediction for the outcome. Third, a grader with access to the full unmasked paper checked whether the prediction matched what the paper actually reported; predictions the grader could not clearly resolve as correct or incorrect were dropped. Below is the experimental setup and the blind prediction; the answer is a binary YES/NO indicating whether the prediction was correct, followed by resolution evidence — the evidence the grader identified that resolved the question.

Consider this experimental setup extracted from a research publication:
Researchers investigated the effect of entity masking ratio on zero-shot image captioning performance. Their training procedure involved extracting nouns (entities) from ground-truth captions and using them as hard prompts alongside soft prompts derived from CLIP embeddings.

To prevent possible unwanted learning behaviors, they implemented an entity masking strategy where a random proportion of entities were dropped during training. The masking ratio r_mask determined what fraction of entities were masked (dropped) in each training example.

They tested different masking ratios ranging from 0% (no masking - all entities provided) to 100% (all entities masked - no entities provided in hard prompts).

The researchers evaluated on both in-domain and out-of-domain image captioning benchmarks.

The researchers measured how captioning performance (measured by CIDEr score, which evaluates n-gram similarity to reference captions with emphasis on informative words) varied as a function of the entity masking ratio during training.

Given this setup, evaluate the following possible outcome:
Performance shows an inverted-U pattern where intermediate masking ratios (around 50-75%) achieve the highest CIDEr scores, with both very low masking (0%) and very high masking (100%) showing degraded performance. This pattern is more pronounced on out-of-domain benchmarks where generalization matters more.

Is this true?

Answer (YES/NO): NO